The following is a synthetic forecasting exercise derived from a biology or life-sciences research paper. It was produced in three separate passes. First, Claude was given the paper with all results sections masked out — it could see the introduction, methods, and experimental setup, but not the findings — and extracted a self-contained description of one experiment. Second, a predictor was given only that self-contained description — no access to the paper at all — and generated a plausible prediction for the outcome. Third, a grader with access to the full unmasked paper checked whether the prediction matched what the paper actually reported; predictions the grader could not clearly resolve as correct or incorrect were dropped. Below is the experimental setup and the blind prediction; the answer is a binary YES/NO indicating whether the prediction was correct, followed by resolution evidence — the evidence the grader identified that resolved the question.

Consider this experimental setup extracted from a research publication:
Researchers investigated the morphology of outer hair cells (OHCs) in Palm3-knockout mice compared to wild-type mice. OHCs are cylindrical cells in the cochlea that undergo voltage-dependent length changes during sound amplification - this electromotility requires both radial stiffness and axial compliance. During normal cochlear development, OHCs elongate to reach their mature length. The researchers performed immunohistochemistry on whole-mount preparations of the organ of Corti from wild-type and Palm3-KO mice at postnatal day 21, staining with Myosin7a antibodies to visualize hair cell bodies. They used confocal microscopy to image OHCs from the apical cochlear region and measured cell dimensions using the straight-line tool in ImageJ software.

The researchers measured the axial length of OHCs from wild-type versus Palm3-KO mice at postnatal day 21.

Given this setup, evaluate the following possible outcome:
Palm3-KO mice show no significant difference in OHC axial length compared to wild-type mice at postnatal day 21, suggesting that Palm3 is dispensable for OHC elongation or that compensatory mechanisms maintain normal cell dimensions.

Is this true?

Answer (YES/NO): NO